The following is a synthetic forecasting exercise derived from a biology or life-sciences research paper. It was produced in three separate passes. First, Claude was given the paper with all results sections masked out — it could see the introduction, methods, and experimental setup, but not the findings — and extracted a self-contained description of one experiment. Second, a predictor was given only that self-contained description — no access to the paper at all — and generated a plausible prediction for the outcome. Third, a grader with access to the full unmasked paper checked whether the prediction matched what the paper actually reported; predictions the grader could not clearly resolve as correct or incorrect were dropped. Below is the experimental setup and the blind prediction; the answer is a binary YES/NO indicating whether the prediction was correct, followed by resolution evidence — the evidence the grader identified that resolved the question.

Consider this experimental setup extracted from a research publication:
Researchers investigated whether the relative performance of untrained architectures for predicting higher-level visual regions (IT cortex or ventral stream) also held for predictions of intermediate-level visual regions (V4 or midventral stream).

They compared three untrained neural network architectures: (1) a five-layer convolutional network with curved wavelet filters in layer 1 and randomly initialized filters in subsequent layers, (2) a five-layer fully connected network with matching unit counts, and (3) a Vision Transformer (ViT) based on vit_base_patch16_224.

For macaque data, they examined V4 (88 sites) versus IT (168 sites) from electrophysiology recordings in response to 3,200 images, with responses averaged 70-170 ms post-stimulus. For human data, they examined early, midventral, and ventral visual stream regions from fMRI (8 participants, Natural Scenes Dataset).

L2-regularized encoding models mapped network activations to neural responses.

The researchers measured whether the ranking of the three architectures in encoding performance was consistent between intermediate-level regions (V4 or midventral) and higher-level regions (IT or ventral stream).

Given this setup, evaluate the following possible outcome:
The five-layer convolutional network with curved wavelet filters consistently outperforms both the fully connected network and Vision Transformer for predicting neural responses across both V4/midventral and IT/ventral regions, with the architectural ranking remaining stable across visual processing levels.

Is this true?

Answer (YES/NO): YES